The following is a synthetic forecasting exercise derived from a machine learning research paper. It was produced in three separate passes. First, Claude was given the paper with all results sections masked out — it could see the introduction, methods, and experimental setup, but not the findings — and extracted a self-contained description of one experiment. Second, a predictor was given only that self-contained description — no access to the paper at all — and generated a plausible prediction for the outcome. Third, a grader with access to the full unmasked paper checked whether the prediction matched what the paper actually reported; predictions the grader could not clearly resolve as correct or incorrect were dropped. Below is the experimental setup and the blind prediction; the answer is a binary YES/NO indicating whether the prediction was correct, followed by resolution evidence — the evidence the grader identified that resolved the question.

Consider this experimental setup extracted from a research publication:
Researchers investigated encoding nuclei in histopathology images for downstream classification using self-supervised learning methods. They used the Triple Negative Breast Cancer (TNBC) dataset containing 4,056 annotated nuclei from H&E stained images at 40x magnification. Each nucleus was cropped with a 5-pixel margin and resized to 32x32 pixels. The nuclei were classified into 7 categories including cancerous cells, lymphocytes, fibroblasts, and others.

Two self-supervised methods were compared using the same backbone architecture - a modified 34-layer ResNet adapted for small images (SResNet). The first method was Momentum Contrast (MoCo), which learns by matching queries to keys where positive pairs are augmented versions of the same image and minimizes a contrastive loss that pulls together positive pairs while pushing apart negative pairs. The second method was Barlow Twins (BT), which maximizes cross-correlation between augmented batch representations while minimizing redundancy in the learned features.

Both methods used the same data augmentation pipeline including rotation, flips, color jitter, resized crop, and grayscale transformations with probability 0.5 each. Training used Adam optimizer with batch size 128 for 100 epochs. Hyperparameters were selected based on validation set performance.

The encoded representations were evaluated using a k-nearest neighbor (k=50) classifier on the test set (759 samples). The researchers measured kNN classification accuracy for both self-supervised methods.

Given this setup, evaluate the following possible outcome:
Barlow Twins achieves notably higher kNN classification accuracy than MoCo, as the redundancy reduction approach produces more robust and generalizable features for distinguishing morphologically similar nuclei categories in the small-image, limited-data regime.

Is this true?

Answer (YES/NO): YES